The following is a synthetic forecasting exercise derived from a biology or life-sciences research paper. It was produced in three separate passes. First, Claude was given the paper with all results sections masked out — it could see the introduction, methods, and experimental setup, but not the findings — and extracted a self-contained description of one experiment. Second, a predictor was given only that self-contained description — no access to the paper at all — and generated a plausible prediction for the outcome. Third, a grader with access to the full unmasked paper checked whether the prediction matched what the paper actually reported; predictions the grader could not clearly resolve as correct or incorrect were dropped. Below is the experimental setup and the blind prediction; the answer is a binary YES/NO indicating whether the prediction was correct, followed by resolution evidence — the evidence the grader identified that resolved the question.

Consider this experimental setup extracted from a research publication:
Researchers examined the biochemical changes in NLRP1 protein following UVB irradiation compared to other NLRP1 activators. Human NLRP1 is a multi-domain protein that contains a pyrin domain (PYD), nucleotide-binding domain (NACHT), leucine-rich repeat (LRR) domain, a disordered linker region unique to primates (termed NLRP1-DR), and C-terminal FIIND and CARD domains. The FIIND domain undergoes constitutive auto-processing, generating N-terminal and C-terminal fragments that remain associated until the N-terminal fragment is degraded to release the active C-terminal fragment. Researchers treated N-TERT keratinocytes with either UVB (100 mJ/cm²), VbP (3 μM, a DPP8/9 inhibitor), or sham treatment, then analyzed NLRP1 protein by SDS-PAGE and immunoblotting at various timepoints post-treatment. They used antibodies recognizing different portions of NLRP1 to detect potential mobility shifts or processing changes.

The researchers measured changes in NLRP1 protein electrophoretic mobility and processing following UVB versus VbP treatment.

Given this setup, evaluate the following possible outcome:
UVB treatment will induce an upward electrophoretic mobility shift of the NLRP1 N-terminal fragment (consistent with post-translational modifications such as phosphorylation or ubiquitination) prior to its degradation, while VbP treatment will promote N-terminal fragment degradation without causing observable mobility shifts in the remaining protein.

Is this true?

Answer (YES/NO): YES